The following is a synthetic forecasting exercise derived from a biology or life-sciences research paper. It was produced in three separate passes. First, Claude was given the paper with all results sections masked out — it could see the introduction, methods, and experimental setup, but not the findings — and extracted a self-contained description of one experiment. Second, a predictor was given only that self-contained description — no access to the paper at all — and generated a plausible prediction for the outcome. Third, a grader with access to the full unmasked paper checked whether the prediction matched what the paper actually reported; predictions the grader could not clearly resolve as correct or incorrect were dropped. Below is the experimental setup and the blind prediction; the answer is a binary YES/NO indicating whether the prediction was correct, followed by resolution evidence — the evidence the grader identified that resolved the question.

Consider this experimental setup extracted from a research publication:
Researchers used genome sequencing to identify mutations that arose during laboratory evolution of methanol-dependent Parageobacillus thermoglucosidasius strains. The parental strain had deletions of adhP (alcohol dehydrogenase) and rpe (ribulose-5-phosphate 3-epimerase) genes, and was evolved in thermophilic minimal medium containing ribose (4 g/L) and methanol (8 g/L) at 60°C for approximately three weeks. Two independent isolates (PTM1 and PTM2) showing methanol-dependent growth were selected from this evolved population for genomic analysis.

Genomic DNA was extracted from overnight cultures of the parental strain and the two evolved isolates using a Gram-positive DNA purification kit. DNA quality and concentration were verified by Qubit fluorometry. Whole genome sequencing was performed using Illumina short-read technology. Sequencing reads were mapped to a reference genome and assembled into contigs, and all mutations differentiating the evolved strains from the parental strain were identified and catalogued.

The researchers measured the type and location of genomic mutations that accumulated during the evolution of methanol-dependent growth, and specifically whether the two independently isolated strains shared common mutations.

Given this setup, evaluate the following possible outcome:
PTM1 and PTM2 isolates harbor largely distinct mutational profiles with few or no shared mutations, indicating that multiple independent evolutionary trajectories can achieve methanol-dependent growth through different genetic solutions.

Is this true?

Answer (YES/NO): NO